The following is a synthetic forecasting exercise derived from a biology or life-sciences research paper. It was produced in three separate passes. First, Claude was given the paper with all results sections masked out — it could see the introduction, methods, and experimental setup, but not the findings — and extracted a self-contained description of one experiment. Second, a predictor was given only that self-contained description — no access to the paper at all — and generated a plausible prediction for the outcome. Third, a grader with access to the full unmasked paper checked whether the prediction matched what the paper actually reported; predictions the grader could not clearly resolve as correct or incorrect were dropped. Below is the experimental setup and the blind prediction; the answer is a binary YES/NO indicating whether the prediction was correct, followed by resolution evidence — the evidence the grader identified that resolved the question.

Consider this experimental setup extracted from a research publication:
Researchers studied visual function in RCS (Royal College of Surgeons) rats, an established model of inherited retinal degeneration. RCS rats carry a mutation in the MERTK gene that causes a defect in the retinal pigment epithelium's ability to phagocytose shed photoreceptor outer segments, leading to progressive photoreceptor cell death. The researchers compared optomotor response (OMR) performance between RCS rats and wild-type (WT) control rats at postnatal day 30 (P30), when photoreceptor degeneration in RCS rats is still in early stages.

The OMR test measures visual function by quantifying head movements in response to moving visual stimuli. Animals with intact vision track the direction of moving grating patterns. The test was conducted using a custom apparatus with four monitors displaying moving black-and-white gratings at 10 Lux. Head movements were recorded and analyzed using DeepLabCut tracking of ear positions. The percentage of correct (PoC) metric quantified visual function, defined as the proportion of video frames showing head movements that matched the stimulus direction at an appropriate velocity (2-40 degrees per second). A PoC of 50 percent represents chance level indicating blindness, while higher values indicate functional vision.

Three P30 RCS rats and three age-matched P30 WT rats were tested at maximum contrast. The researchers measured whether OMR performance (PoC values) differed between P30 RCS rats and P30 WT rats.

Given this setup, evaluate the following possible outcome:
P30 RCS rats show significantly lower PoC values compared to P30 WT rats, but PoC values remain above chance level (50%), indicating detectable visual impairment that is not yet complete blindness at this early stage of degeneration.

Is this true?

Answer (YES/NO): NO